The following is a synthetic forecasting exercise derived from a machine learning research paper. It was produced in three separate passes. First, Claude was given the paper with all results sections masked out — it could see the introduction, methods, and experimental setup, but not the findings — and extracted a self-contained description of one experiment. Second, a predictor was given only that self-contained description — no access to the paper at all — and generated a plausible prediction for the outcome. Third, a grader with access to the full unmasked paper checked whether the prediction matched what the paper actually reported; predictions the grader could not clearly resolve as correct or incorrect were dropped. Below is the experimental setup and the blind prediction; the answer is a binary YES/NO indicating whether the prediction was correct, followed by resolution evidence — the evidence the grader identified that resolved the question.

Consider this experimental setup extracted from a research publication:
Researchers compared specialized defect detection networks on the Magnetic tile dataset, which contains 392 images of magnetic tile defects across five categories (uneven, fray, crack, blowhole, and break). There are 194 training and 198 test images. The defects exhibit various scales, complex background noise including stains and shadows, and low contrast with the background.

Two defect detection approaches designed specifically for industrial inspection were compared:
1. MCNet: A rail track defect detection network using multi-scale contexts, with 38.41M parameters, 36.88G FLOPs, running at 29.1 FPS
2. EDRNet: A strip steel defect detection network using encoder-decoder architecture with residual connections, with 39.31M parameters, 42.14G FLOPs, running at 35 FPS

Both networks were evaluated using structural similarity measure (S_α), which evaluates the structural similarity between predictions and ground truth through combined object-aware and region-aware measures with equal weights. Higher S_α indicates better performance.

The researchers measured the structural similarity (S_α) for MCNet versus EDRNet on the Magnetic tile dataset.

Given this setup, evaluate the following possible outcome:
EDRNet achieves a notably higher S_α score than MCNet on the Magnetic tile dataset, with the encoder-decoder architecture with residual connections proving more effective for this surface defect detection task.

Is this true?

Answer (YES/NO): YES